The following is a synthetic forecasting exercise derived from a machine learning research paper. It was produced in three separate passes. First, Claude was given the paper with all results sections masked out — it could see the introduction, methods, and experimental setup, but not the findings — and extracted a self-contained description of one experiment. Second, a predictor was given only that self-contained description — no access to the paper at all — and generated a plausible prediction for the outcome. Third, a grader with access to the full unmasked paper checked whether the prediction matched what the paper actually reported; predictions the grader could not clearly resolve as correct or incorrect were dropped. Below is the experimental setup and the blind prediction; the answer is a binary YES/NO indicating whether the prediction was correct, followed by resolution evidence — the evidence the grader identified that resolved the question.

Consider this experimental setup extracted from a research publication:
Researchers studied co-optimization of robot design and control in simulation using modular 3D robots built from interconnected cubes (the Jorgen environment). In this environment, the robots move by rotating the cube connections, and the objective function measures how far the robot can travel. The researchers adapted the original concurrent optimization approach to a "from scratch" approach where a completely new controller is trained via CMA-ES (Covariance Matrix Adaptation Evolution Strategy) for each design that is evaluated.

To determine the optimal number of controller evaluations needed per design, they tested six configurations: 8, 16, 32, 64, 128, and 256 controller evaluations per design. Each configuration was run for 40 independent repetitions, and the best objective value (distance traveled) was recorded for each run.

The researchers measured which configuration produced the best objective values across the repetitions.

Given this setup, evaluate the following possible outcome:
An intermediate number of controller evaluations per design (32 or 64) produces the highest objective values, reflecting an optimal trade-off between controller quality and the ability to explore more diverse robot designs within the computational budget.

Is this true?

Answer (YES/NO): NO